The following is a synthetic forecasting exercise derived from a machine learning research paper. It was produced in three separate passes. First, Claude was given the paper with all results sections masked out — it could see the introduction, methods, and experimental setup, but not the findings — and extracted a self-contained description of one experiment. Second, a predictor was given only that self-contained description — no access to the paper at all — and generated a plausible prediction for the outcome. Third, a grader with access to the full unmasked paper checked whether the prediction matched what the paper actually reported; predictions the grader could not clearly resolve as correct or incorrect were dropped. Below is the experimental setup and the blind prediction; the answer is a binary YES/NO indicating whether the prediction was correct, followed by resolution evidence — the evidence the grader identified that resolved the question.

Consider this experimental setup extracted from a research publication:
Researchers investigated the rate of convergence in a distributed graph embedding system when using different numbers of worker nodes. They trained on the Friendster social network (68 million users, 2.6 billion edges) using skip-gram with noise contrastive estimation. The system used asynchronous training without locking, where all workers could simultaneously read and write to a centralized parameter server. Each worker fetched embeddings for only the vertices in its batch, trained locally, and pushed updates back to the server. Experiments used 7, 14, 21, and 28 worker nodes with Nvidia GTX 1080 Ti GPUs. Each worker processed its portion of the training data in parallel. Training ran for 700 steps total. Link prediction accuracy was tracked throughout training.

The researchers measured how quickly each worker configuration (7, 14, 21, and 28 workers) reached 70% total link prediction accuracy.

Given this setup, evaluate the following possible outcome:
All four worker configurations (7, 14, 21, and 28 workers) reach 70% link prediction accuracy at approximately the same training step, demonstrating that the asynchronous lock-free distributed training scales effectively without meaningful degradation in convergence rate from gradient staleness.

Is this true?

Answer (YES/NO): NO